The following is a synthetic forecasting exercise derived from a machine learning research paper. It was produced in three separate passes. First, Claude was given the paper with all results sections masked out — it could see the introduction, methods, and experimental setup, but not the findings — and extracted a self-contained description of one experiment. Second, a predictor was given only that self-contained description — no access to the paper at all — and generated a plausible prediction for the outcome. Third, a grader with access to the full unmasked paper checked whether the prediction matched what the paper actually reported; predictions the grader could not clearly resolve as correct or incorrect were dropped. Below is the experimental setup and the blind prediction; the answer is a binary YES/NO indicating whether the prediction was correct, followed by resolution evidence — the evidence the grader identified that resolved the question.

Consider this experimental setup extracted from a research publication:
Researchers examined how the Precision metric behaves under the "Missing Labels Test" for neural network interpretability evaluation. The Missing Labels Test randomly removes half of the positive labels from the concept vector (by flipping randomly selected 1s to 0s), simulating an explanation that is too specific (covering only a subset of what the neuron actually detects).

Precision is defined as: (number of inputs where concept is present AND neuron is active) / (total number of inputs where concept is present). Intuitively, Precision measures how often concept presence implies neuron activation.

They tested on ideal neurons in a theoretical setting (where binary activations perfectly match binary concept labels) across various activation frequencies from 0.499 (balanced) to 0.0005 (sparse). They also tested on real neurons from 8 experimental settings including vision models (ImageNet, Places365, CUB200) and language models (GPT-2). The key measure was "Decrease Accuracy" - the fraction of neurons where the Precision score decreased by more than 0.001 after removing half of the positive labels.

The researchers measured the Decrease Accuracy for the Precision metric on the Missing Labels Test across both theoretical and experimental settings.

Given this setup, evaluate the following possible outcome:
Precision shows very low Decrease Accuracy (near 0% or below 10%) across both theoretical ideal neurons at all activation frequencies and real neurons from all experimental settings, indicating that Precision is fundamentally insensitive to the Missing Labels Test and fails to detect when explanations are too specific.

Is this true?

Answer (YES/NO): YES